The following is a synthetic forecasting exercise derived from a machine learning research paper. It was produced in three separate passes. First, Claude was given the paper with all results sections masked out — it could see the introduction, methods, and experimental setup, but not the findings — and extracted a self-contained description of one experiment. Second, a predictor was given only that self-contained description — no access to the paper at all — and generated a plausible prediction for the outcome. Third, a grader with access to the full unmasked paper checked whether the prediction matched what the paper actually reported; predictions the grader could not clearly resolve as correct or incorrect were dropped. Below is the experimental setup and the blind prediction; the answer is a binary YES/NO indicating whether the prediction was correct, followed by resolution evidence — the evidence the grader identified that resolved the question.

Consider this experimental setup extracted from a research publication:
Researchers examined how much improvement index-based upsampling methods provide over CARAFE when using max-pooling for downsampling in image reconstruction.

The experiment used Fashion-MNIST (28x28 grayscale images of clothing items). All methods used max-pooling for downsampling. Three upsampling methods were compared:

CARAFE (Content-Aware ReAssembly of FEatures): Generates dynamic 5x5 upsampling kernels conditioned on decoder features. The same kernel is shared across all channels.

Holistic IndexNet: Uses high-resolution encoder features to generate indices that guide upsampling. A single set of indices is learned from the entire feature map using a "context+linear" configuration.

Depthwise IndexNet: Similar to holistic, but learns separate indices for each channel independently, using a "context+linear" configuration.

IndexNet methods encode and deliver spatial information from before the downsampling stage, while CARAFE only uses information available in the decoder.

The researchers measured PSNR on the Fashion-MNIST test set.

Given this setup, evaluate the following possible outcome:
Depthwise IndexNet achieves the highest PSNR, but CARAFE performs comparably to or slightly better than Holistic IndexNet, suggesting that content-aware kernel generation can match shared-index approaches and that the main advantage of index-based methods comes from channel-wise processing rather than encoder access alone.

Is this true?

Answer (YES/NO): NO